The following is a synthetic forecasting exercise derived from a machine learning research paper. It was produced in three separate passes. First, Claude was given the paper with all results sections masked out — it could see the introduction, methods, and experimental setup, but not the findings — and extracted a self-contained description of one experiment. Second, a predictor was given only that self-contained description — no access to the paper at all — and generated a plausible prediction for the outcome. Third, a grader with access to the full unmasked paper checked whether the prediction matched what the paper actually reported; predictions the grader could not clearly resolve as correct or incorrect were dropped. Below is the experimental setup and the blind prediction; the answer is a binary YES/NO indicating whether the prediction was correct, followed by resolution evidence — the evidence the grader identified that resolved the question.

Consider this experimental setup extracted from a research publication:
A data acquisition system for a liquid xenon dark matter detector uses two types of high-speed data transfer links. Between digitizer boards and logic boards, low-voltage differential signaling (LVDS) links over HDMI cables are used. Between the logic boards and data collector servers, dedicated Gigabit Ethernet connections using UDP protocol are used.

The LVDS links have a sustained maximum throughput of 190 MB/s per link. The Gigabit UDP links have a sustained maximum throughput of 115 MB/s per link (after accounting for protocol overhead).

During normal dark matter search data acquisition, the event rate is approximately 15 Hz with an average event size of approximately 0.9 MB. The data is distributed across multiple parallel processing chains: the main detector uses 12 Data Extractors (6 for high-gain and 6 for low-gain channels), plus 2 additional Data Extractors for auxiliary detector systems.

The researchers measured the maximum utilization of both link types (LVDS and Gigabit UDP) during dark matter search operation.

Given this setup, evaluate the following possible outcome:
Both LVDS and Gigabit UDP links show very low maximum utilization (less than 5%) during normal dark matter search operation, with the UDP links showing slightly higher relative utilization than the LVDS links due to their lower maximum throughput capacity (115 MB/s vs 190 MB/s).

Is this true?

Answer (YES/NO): NO